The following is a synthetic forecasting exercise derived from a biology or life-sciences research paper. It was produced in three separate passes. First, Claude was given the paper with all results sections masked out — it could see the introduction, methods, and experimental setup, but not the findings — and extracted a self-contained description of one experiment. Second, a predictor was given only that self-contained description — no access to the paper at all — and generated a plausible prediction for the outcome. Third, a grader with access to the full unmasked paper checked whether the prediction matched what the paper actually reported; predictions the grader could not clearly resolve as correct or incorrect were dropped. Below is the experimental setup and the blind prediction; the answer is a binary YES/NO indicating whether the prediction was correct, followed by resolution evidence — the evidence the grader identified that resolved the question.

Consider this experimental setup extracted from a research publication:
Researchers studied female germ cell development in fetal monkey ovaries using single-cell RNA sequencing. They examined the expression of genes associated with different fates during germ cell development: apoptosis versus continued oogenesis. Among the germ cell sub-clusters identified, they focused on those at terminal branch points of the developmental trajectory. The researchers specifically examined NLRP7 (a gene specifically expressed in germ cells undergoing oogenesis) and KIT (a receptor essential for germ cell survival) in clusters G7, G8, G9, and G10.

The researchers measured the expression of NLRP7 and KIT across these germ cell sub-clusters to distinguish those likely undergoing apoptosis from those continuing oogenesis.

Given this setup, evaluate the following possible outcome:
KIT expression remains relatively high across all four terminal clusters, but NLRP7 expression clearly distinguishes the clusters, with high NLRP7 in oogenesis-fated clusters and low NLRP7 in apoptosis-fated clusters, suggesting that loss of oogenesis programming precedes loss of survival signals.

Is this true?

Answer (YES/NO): NO